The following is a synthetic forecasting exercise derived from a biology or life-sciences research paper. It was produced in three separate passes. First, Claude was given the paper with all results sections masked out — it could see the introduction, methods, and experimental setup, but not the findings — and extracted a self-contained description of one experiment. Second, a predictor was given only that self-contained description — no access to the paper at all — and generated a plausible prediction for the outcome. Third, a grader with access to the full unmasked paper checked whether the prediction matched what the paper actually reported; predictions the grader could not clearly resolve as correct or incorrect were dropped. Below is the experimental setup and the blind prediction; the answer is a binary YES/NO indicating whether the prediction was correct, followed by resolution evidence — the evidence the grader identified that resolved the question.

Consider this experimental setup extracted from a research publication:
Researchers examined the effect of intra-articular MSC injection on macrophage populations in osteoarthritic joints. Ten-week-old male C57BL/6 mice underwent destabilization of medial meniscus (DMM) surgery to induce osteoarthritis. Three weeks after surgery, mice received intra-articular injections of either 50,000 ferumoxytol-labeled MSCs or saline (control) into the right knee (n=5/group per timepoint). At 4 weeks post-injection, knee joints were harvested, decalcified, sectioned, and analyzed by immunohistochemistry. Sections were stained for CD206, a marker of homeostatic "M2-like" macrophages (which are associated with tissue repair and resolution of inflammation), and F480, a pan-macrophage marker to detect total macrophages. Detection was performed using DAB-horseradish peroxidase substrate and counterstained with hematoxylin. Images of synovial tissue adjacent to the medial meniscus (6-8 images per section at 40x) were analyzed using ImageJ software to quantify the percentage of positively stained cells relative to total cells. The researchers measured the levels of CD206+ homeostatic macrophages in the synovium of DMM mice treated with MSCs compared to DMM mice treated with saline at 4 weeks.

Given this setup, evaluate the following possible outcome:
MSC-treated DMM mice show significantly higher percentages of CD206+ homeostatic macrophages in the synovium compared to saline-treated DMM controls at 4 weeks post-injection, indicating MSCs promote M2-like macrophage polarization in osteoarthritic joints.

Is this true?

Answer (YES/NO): YES